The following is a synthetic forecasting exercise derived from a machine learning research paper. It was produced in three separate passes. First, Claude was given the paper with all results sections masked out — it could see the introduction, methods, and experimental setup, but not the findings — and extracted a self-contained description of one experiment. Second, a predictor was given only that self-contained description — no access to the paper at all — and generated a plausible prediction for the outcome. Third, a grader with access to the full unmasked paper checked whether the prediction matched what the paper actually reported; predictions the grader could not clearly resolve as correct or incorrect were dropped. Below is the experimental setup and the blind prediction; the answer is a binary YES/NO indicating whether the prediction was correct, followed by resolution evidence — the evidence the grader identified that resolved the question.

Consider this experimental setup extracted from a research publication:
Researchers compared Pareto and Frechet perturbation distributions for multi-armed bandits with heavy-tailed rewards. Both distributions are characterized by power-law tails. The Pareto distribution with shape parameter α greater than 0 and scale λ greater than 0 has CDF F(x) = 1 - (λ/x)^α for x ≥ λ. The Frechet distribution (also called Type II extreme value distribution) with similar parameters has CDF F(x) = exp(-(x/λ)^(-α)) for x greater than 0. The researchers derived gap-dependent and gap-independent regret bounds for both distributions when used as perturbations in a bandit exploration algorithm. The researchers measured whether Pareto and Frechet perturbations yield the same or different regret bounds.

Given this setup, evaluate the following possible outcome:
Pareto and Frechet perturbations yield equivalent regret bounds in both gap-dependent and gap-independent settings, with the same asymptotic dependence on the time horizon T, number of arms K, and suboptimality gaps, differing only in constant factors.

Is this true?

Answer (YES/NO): YES